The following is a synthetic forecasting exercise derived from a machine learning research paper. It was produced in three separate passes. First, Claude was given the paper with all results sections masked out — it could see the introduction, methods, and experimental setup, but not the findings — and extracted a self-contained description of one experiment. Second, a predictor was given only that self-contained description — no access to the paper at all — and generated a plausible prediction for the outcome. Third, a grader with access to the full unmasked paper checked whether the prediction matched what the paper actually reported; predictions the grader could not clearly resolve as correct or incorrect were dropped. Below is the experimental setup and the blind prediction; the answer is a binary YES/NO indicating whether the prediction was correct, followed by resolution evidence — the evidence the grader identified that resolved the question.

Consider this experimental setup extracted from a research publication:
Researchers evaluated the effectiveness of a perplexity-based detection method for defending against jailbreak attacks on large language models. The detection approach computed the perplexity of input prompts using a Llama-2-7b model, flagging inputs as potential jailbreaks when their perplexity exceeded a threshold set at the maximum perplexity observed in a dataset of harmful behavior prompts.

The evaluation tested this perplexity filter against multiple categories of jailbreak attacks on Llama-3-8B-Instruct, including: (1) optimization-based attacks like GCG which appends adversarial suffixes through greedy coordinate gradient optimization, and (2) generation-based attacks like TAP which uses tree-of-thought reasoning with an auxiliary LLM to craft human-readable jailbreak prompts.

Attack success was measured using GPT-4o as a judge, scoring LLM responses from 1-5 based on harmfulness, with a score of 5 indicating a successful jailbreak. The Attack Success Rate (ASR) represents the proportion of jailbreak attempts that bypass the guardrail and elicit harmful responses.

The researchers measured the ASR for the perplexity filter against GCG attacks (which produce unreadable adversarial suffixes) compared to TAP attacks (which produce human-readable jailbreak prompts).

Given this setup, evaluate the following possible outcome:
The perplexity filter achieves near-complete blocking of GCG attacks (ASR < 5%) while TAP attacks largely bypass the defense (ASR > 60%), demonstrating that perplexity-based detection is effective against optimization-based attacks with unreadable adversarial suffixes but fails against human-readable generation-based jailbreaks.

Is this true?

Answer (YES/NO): NO